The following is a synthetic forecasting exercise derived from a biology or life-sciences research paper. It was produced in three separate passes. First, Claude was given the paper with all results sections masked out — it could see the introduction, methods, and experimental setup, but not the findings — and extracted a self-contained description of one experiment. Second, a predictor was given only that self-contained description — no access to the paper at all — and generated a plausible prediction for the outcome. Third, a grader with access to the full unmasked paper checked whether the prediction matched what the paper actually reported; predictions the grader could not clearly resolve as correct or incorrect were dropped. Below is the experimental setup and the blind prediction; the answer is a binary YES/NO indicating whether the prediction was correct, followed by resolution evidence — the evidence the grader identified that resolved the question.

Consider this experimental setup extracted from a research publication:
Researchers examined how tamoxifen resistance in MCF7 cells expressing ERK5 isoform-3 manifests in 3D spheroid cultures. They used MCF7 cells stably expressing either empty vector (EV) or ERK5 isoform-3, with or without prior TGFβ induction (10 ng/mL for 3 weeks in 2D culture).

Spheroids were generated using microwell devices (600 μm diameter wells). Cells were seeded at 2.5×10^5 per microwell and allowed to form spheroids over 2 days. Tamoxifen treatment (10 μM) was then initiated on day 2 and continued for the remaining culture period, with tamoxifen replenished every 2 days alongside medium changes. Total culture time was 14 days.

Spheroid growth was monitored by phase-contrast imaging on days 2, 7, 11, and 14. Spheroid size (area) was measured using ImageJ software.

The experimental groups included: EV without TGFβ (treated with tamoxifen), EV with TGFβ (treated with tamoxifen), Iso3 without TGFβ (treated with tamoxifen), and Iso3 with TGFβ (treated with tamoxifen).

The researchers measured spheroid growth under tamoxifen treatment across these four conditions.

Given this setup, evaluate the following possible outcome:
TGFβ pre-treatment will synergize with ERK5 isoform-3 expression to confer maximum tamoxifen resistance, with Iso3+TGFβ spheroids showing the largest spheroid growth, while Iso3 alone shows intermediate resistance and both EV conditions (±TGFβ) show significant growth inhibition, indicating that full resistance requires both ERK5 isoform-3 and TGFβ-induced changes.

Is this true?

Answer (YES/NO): NO